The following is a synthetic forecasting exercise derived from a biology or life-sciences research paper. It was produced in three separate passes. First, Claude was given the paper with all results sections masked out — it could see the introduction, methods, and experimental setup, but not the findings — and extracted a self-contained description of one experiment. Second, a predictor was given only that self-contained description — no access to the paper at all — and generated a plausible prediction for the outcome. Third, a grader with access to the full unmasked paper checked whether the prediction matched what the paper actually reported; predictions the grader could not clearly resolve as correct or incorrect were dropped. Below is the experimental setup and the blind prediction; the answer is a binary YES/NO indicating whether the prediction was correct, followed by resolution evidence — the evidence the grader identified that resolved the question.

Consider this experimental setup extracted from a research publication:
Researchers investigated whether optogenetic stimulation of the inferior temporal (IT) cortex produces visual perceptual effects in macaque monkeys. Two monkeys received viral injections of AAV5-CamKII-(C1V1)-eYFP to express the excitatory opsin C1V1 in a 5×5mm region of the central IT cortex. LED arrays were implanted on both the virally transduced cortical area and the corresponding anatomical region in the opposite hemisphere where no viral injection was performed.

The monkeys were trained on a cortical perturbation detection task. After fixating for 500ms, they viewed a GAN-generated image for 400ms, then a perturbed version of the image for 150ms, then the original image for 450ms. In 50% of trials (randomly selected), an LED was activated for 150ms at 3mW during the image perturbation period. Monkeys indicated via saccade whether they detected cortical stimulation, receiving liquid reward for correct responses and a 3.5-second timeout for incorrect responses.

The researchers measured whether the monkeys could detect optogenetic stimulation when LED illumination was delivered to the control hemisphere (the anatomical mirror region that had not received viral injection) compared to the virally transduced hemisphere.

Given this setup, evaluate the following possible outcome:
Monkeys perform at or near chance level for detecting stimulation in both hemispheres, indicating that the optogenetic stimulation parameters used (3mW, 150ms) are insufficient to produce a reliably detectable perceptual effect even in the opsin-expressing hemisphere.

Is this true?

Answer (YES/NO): NO